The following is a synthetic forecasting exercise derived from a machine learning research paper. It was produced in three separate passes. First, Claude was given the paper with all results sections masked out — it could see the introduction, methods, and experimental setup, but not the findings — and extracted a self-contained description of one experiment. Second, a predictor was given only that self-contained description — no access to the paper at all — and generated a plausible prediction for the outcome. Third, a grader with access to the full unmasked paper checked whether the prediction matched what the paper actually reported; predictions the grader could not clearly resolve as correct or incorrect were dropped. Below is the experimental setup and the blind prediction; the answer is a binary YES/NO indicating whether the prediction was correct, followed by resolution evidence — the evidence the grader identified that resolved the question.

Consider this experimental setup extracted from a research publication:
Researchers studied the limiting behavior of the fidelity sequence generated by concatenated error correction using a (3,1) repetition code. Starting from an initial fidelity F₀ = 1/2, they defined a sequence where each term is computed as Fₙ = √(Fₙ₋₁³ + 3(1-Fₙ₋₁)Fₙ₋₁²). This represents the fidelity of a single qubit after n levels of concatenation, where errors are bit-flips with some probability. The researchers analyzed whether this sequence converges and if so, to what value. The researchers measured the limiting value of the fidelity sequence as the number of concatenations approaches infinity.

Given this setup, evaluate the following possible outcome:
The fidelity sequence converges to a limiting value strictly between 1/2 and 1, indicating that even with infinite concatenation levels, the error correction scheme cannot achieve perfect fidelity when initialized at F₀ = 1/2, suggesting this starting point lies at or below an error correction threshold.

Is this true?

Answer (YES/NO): NO